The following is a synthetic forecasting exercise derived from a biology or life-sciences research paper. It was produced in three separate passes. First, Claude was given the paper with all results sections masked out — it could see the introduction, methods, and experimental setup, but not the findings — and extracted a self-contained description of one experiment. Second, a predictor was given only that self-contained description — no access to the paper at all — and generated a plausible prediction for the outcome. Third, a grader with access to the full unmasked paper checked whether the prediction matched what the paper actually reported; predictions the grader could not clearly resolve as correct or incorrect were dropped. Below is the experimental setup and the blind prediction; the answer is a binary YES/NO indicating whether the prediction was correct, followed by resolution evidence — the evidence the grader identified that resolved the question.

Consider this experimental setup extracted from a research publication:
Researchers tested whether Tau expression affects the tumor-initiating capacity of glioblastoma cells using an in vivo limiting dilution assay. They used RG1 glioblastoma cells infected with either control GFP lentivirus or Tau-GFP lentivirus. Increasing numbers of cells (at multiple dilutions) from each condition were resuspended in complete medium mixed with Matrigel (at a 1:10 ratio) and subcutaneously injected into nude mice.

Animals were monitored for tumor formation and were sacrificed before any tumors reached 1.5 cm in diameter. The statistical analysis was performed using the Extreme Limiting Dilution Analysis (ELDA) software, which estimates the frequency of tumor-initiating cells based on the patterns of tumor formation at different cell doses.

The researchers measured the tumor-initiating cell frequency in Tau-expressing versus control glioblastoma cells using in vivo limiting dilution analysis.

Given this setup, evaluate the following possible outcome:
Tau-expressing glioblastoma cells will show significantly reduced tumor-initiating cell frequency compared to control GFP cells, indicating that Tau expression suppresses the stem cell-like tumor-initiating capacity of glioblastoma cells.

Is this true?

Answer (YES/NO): YES